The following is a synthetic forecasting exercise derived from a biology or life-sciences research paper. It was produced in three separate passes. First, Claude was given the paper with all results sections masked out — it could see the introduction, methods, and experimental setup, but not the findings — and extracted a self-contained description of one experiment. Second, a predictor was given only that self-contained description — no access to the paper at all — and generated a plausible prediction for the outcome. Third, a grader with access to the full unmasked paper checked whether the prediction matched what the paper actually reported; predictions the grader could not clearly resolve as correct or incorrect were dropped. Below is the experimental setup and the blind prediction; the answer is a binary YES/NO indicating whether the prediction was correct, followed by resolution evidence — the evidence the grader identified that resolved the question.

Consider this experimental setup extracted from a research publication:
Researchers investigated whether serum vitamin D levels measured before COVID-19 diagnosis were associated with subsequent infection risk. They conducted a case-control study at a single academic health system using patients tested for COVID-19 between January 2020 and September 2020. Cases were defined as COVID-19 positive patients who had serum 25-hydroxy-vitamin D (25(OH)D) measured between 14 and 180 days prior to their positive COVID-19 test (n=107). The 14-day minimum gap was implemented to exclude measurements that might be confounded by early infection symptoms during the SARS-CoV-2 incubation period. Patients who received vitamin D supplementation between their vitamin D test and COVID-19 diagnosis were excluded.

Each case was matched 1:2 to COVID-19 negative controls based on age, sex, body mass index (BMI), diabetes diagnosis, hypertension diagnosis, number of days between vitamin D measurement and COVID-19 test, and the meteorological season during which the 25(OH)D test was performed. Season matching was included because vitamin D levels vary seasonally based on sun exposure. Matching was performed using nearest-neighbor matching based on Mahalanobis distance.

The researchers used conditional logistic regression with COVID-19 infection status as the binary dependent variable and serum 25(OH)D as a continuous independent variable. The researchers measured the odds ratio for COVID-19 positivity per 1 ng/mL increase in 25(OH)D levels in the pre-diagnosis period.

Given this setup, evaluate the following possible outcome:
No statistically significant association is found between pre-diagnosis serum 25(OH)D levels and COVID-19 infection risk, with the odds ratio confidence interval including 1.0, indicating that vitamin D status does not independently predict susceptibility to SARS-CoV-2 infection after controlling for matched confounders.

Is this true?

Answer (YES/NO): YES